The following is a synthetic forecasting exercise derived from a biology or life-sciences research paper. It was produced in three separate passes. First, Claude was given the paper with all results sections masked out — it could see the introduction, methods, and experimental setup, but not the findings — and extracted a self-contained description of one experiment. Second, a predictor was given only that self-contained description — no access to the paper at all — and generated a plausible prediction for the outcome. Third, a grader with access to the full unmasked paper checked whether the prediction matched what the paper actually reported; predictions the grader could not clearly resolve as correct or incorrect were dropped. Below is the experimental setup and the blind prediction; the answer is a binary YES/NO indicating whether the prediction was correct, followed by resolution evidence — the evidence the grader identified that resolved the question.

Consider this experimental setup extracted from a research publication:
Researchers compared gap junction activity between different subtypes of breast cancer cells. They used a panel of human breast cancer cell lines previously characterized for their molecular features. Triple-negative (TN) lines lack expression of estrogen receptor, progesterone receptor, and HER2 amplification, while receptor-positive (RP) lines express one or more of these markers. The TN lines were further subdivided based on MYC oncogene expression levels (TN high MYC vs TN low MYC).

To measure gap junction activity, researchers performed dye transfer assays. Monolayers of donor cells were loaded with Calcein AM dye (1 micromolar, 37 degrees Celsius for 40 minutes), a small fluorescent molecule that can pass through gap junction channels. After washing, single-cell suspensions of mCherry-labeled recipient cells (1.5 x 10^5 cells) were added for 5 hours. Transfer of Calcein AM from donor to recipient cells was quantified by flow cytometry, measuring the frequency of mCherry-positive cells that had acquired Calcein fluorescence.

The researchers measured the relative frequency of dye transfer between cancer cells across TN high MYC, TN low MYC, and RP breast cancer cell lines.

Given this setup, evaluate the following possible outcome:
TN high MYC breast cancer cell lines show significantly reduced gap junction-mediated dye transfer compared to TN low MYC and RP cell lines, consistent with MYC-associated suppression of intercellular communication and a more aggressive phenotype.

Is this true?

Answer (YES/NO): NO